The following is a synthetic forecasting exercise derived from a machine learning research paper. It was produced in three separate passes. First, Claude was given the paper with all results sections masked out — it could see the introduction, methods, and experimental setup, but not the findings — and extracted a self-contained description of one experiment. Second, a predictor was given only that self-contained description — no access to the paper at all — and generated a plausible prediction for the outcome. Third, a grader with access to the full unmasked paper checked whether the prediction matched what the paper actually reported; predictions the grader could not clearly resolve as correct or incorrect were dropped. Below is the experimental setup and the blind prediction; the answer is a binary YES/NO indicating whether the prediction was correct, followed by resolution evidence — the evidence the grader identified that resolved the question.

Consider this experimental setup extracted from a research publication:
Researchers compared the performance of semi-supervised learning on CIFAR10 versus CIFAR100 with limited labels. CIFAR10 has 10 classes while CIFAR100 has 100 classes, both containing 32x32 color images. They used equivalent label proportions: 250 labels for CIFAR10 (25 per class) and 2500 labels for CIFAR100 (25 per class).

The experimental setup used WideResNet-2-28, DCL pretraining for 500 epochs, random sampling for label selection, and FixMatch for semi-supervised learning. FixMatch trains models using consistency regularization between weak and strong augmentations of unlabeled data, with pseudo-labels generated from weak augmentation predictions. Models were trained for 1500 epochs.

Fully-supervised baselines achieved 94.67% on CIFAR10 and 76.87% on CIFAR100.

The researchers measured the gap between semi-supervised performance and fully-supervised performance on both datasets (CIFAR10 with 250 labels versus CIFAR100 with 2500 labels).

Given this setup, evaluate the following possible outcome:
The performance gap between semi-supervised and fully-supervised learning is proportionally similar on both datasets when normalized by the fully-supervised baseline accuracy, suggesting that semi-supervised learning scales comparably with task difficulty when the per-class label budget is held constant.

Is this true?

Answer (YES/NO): NO